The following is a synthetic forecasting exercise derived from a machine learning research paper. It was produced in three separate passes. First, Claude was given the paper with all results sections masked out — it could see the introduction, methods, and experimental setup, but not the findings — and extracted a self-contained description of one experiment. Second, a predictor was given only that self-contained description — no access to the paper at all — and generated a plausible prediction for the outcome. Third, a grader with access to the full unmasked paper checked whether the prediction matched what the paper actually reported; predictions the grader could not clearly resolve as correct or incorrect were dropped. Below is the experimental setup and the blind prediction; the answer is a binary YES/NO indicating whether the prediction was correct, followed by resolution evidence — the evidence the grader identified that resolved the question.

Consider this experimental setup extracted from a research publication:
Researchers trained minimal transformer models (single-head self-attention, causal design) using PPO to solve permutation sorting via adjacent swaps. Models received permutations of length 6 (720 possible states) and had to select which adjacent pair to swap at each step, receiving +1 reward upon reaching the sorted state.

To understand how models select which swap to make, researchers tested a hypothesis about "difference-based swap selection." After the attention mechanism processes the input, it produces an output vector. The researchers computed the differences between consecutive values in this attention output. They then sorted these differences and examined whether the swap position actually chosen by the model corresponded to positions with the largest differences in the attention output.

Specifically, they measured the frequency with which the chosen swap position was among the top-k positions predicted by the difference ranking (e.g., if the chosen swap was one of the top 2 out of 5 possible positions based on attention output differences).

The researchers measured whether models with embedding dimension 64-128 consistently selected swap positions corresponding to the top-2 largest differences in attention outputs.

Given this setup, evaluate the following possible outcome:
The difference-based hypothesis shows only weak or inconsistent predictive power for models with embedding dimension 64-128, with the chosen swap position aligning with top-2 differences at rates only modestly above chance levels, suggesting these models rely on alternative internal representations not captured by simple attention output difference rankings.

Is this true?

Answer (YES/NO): NO